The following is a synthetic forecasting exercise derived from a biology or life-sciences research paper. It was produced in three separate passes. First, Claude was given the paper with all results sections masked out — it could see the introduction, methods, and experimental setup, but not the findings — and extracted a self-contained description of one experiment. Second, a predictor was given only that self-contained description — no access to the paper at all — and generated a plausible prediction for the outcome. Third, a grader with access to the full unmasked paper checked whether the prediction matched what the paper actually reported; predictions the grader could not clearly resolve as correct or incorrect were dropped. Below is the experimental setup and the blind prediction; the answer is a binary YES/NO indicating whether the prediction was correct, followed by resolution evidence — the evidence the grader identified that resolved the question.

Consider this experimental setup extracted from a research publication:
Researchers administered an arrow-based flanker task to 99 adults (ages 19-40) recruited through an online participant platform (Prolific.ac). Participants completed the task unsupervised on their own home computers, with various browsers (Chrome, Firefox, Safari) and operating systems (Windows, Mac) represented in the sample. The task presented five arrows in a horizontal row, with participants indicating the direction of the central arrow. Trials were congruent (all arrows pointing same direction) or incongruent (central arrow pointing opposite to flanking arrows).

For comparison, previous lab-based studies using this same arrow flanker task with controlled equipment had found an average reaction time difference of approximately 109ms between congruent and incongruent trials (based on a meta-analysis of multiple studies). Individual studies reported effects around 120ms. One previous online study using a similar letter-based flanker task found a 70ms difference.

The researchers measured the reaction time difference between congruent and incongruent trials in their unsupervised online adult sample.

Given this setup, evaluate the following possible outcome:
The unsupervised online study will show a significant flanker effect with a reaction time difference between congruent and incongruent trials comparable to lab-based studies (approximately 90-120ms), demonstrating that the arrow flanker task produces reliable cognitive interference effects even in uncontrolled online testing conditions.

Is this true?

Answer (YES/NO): NO